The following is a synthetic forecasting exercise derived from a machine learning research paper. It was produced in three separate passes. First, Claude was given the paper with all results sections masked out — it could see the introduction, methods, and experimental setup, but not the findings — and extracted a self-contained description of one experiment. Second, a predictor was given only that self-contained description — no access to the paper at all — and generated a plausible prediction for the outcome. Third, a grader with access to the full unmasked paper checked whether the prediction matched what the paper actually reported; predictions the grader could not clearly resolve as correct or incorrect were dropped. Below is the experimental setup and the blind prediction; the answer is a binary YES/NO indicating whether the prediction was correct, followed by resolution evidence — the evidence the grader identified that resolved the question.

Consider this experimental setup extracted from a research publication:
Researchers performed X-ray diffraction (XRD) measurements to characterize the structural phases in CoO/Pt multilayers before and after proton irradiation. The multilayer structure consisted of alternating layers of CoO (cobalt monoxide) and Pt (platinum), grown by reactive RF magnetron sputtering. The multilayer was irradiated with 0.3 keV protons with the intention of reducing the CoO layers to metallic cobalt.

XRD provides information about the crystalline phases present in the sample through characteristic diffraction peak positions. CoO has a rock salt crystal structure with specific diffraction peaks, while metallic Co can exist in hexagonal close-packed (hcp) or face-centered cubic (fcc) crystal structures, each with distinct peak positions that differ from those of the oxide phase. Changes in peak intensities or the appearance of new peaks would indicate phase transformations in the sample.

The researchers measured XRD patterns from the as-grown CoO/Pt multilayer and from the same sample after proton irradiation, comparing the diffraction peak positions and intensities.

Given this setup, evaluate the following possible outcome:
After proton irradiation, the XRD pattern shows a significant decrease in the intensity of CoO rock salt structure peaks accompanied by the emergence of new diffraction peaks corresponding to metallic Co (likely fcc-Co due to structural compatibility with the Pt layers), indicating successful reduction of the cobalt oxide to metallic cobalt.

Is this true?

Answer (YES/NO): NO